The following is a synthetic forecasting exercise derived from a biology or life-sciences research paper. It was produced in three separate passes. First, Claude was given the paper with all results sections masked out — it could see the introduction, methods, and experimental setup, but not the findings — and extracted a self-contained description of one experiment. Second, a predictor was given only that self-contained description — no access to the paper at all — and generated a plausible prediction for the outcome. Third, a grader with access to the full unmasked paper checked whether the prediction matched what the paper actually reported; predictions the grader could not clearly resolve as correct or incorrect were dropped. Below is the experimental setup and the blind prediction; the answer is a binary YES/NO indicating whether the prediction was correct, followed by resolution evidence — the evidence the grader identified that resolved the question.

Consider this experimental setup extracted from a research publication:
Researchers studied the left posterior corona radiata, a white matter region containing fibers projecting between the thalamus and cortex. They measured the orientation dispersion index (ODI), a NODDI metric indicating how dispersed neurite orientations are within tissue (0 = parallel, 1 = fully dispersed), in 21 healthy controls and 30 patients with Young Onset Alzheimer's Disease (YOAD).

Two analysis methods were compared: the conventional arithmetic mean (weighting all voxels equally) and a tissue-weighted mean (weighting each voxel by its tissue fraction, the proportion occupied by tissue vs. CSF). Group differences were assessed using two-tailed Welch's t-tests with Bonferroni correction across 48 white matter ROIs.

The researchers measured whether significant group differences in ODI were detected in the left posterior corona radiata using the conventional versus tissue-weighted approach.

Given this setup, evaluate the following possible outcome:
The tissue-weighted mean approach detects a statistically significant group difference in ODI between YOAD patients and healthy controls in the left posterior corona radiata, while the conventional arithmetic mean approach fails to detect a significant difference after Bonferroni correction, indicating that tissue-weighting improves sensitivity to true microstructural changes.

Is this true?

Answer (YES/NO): YES